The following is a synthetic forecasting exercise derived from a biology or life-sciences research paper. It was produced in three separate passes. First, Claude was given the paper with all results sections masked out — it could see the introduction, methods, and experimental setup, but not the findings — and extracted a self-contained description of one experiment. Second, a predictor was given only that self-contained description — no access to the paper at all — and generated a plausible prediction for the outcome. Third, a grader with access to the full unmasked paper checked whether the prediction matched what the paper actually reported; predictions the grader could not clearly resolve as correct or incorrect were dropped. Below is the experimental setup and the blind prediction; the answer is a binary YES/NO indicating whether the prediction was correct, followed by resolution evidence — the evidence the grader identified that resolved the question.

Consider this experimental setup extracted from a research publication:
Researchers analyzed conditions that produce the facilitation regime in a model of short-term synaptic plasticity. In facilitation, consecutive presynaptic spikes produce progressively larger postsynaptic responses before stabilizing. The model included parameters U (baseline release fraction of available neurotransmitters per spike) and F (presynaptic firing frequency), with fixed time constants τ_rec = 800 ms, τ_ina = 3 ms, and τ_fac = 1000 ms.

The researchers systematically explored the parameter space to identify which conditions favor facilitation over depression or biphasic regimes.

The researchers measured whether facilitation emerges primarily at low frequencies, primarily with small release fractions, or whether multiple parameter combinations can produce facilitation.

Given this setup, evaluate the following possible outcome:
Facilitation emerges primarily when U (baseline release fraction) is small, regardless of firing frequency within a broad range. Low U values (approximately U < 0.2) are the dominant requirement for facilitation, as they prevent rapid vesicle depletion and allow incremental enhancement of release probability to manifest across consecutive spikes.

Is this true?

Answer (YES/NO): NO